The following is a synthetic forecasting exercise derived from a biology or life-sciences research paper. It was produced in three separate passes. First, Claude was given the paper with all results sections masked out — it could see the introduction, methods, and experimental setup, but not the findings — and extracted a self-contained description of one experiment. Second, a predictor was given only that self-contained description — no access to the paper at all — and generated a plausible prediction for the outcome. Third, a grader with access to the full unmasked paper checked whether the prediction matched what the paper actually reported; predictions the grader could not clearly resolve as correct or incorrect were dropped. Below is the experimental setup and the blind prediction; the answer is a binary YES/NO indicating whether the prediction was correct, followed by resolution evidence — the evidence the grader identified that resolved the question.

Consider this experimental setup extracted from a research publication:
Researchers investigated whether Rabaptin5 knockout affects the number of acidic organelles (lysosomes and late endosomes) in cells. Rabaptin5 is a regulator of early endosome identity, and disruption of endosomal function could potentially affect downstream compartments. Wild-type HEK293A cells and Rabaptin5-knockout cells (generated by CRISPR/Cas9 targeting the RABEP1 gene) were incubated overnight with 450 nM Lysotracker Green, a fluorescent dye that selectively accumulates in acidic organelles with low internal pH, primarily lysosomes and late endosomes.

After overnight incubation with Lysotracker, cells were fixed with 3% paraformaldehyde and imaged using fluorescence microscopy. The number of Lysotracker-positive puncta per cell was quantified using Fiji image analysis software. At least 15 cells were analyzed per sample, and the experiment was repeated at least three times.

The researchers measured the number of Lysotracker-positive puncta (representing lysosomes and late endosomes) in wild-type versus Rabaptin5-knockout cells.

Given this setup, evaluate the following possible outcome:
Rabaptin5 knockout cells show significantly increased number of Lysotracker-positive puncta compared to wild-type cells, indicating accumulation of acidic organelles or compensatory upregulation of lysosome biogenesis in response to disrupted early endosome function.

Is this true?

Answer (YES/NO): NO